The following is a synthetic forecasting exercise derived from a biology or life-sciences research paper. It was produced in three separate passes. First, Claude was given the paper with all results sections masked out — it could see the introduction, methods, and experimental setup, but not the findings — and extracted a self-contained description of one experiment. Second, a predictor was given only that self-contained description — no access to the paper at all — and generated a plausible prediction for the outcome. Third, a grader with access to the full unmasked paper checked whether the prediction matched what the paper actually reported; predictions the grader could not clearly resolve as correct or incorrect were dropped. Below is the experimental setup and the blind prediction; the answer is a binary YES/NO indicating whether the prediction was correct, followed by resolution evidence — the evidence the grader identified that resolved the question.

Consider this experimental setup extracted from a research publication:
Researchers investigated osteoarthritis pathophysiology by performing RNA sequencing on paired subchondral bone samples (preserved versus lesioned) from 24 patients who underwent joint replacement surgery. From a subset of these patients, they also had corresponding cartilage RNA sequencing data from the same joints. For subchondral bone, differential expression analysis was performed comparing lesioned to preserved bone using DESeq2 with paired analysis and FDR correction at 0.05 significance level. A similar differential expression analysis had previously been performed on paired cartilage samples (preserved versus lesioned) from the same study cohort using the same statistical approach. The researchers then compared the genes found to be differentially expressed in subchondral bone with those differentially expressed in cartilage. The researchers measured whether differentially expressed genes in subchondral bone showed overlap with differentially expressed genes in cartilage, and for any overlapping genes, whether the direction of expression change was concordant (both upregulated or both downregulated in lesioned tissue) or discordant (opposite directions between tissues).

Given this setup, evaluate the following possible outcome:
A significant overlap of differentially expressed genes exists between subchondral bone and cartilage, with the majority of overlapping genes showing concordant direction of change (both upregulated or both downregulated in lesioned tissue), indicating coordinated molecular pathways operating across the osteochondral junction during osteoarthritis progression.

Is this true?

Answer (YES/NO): NO